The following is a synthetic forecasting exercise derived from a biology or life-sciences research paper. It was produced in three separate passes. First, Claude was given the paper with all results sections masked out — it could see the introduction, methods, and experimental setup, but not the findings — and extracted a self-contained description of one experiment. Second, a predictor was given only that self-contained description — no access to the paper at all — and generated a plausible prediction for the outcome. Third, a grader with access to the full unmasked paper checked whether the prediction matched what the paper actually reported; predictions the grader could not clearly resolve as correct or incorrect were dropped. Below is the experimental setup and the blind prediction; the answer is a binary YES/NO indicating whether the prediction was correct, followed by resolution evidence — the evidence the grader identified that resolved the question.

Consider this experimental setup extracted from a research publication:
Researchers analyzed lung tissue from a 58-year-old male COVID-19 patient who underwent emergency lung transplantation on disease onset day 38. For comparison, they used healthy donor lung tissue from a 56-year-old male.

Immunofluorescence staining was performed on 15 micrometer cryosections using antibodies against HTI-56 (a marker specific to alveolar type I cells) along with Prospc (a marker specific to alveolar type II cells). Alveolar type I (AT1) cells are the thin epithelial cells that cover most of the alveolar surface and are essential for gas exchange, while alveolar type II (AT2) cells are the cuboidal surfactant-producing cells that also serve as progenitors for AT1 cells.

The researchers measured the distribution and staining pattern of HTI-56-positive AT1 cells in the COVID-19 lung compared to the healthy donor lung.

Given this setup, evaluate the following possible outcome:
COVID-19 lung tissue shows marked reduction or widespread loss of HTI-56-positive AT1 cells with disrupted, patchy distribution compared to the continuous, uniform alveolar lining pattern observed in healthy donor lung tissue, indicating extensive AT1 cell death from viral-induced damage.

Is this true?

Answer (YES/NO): YES